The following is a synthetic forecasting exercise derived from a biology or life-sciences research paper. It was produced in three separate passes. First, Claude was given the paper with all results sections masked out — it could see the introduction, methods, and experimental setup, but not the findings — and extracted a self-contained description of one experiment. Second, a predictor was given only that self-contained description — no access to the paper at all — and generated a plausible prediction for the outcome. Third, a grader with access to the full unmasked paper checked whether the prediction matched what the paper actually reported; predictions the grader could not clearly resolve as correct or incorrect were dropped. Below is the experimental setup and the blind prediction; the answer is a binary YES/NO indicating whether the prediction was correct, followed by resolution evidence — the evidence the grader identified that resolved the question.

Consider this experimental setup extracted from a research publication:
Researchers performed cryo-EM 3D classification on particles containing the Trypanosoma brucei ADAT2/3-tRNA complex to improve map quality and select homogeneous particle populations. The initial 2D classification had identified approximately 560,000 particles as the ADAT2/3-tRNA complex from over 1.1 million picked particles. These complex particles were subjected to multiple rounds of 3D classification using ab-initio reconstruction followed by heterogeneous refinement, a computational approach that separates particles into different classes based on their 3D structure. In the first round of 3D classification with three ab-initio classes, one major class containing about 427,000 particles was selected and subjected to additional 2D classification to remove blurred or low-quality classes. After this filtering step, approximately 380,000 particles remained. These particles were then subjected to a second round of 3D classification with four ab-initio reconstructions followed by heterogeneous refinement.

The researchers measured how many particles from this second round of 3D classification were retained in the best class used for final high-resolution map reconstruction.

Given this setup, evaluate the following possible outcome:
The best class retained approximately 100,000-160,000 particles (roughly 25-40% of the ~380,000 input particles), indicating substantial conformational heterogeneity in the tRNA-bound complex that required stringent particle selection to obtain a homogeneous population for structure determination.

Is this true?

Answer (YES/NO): YES